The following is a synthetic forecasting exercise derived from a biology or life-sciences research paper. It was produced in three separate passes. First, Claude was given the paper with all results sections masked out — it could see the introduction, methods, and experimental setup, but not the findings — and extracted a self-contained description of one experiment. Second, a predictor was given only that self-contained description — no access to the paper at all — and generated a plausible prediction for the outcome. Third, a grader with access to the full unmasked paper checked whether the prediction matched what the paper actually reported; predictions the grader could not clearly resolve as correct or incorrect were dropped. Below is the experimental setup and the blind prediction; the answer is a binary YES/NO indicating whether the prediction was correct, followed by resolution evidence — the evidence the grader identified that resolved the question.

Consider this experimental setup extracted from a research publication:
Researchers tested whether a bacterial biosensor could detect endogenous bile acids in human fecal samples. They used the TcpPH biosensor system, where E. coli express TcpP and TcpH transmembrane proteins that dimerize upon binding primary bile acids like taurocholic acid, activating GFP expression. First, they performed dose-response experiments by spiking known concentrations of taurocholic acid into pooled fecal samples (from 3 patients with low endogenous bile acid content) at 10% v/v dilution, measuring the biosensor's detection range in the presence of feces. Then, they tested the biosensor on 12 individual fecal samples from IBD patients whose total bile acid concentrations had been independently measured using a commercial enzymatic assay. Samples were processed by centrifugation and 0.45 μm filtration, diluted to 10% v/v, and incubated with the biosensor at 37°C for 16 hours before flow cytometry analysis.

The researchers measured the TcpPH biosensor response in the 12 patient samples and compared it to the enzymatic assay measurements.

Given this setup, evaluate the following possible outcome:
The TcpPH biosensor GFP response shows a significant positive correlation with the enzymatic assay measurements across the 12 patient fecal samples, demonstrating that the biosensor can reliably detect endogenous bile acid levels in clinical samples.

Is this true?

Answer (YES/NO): NO